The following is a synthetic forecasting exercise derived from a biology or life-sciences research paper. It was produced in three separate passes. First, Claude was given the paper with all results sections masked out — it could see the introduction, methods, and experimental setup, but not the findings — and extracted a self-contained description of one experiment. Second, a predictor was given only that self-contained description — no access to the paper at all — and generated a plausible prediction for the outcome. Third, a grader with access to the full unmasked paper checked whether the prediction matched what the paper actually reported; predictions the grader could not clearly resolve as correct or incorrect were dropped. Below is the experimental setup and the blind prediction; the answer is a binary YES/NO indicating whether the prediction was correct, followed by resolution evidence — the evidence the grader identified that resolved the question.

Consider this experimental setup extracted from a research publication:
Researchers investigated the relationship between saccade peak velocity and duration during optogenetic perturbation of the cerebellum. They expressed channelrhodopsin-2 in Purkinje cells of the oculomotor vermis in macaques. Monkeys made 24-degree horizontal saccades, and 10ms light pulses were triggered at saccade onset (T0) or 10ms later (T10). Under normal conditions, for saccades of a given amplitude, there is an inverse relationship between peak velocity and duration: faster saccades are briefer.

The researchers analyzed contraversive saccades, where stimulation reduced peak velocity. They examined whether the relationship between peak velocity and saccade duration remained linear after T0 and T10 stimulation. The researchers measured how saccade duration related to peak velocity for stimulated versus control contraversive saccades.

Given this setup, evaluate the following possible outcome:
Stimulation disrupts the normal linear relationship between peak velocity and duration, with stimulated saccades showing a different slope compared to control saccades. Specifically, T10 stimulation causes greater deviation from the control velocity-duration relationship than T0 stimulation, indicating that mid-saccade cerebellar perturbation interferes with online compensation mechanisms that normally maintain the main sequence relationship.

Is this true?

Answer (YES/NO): NO